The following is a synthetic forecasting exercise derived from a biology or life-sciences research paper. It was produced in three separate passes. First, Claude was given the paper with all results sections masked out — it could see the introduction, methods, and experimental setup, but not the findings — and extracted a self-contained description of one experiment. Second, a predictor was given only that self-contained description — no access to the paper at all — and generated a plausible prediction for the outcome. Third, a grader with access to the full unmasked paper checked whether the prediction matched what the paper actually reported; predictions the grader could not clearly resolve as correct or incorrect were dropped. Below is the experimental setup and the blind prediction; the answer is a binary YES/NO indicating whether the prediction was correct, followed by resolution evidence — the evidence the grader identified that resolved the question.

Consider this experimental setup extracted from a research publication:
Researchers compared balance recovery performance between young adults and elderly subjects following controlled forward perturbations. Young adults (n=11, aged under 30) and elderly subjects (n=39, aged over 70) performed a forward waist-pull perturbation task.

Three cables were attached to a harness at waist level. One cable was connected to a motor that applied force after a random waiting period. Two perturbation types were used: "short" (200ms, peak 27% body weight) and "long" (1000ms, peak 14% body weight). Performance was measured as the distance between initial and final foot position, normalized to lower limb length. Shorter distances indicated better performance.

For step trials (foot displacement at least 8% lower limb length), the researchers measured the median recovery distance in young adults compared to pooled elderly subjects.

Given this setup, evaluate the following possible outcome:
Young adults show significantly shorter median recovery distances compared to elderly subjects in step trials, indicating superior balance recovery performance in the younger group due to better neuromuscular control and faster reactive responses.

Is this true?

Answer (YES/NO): NO